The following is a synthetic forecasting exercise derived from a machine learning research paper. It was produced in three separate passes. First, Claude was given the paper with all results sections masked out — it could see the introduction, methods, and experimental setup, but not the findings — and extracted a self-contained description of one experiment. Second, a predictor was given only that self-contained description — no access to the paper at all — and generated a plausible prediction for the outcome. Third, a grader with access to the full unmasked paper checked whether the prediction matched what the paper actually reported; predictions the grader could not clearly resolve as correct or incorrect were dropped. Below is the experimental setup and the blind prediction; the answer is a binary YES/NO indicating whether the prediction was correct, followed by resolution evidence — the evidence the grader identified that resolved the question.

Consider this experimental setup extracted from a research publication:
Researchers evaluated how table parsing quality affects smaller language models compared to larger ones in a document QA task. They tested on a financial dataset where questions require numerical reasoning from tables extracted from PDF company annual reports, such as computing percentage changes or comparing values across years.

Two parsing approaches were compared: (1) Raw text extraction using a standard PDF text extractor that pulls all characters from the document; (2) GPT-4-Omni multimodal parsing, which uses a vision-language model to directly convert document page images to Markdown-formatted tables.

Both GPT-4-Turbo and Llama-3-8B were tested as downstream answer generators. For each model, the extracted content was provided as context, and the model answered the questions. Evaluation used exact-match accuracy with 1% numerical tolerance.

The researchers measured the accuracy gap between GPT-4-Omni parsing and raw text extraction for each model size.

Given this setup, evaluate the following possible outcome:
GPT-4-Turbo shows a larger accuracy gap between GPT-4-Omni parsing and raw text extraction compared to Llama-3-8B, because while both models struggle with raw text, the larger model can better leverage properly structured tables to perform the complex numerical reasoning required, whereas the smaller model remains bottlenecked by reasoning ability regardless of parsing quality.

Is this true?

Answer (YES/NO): NO